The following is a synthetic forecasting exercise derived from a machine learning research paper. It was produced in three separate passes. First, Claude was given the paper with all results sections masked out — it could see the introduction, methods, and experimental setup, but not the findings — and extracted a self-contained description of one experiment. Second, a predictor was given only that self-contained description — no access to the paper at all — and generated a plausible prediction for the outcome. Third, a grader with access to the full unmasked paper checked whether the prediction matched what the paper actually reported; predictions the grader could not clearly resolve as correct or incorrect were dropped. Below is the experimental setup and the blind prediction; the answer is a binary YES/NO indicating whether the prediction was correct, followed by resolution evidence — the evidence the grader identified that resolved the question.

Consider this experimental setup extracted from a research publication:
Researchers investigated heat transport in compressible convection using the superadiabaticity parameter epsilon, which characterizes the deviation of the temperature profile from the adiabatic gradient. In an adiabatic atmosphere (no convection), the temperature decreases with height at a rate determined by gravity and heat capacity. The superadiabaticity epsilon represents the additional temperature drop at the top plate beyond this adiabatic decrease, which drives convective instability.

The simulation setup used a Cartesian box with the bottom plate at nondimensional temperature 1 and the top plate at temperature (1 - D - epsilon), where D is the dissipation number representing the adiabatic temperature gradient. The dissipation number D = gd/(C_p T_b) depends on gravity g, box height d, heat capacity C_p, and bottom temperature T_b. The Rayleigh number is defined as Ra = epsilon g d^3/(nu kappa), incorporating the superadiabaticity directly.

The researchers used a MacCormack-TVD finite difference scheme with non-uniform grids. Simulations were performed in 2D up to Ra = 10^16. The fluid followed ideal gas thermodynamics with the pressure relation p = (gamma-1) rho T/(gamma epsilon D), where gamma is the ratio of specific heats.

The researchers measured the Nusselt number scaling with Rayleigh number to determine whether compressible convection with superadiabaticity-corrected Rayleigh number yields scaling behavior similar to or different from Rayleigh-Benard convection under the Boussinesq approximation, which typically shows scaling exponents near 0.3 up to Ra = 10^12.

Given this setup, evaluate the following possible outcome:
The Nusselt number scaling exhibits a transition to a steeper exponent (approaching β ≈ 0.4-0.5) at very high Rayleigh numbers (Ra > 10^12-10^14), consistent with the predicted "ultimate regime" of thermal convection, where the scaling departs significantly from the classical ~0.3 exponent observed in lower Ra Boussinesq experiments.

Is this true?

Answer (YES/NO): NO